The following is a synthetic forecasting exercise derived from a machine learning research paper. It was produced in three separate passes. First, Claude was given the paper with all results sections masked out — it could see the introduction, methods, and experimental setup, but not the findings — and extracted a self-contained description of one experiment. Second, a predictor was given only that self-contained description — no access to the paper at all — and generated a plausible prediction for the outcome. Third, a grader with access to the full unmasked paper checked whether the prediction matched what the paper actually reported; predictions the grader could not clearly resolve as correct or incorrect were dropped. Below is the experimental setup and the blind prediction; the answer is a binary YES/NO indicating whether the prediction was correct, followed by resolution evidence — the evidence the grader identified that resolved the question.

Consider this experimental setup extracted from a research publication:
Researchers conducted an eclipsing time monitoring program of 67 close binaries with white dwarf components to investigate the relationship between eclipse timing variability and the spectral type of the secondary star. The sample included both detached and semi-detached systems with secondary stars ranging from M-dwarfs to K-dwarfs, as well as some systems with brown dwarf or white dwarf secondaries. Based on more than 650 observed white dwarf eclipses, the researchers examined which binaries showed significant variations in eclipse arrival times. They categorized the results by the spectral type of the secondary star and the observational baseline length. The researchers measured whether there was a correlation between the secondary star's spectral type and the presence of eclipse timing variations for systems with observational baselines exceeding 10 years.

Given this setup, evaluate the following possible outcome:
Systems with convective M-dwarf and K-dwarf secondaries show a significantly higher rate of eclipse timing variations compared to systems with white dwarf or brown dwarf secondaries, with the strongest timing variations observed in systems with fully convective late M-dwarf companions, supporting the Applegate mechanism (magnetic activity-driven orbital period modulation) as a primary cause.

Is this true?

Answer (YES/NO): NO